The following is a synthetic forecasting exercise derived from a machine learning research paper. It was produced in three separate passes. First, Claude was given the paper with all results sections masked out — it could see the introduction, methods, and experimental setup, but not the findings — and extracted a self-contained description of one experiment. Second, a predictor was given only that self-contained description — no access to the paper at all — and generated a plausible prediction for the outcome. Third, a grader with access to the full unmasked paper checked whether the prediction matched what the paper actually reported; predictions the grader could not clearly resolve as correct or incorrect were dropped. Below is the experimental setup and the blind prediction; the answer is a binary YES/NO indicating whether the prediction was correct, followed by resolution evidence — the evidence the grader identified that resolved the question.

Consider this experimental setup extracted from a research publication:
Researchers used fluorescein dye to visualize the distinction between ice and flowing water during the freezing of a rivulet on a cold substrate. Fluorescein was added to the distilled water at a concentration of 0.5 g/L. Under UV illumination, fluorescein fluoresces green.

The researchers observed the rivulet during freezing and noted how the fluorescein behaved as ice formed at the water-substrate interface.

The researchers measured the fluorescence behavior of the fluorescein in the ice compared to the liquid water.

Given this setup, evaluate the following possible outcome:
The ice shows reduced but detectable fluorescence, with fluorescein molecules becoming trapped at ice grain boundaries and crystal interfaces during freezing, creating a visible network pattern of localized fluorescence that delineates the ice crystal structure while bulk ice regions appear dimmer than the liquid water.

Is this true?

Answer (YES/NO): NO